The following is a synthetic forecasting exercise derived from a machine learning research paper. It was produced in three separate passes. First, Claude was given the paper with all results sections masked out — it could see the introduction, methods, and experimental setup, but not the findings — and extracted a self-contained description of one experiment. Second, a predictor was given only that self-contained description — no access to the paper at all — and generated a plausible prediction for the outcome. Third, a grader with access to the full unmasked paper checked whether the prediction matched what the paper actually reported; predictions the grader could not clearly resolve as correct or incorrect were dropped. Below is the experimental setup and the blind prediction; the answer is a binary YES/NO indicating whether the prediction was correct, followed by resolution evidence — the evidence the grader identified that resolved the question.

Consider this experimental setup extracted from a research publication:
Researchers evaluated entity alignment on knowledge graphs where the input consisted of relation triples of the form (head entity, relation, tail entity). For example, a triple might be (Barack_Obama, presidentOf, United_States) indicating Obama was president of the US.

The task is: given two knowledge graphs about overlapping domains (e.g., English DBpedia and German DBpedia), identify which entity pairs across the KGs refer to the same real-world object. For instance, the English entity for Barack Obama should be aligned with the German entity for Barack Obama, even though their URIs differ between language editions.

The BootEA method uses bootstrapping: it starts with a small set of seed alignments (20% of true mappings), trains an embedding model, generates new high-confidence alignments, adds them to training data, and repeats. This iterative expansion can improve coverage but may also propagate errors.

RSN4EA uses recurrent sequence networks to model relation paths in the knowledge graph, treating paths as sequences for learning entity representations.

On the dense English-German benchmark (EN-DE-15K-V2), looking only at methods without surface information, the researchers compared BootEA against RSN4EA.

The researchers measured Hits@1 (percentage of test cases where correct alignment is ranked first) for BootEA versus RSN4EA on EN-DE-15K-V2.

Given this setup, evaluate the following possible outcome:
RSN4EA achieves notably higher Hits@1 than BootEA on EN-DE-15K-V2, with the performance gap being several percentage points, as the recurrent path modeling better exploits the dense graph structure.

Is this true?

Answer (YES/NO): NO